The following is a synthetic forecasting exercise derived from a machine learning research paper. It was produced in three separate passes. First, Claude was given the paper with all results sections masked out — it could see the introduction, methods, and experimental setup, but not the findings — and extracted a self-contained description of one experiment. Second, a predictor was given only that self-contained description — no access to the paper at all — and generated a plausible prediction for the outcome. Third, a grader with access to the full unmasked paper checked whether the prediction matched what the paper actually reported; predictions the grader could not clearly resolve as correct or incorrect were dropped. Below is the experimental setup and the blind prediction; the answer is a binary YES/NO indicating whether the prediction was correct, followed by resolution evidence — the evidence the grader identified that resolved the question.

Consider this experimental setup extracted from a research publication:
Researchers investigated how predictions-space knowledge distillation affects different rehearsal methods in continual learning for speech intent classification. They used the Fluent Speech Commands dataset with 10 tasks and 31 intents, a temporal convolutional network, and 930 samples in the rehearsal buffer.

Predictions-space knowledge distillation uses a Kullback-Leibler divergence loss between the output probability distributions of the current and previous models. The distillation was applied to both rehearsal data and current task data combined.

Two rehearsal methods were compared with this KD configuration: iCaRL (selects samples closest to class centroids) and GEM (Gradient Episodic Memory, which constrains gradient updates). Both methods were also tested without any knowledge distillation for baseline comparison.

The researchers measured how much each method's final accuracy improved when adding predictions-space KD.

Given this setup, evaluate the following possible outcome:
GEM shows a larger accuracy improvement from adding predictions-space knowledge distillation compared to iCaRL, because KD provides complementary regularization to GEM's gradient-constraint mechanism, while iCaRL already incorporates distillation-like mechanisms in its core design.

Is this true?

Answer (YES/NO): NO